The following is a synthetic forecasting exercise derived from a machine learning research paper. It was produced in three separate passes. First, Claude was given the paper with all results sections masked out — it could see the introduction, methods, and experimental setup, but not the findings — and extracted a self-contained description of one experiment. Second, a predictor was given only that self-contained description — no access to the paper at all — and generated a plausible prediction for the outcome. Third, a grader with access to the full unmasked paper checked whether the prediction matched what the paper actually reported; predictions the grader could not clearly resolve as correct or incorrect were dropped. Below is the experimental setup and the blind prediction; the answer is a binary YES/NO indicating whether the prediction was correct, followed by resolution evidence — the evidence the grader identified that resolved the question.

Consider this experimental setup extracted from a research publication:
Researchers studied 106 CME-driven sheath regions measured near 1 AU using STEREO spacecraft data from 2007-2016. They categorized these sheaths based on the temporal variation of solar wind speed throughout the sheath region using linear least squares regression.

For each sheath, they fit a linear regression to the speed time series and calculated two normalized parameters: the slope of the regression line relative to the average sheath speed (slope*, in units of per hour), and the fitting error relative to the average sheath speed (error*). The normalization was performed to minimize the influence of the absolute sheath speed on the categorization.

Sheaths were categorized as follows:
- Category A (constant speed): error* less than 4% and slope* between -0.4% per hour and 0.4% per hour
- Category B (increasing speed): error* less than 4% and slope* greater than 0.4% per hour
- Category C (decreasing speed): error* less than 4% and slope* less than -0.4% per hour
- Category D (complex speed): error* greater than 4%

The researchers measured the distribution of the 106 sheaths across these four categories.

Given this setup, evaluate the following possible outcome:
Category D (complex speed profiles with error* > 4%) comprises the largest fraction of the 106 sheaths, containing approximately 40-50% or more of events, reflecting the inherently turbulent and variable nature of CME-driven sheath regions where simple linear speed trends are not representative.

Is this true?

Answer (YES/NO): NO